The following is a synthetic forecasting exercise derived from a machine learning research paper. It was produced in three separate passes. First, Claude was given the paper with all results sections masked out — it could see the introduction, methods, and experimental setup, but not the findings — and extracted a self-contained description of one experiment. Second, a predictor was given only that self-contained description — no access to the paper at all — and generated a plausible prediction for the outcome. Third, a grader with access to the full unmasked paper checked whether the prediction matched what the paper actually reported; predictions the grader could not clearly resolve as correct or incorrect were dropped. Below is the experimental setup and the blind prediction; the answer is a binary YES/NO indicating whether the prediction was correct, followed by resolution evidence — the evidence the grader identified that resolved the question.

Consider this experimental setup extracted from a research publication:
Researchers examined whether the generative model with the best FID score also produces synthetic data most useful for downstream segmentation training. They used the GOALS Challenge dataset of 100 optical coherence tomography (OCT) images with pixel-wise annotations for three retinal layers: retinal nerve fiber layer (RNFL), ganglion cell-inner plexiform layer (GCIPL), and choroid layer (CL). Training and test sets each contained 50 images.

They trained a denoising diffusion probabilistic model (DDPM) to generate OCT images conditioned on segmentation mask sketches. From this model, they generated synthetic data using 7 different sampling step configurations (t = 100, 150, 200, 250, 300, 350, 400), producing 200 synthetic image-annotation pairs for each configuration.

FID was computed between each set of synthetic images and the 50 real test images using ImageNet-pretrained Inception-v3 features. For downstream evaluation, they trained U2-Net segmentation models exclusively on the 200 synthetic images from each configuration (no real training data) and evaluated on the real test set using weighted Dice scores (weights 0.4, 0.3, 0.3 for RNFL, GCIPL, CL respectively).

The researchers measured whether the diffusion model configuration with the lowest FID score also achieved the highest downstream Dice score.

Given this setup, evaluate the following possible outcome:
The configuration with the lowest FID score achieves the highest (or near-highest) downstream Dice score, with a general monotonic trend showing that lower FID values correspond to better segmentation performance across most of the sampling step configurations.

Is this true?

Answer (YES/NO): NO